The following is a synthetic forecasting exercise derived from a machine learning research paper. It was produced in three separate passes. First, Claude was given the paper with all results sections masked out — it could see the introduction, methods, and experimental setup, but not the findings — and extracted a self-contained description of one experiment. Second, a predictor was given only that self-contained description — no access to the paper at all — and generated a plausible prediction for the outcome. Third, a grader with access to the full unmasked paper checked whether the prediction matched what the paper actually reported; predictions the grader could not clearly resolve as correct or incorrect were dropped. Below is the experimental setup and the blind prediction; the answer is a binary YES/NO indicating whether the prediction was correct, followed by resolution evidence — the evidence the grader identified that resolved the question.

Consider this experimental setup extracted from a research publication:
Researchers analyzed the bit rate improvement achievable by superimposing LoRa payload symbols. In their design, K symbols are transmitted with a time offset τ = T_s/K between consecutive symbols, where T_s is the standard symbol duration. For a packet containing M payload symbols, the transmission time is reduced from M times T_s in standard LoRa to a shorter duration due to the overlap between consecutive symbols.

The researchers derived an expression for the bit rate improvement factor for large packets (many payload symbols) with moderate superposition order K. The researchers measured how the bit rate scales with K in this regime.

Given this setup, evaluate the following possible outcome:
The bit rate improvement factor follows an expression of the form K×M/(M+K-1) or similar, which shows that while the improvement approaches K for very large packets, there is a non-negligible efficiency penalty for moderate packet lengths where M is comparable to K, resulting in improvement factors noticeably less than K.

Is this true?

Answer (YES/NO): YES